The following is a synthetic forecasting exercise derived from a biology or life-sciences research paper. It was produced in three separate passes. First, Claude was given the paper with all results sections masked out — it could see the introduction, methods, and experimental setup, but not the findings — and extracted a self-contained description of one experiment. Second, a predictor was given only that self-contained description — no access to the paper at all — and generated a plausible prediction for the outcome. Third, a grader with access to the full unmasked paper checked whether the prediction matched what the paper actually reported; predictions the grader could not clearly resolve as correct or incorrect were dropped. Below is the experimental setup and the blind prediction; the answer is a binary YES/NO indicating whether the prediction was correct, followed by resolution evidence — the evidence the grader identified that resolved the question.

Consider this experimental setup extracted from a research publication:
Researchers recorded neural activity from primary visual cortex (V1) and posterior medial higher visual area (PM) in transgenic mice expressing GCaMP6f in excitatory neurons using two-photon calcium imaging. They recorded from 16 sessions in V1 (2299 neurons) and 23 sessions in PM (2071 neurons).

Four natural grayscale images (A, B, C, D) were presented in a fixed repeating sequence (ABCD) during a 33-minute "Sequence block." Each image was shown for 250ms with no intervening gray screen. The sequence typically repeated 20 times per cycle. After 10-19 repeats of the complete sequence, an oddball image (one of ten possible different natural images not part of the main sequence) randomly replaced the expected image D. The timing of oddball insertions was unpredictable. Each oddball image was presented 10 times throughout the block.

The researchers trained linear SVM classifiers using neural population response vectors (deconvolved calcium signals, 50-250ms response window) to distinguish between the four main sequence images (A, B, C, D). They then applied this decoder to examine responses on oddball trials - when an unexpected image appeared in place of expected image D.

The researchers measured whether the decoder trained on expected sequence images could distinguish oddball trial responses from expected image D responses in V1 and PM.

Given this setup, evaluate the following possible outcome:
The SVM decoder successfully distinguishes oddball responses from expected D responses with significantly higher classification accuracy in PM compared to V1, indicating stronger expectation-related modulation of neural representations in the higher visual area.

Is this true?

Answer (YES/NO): NO